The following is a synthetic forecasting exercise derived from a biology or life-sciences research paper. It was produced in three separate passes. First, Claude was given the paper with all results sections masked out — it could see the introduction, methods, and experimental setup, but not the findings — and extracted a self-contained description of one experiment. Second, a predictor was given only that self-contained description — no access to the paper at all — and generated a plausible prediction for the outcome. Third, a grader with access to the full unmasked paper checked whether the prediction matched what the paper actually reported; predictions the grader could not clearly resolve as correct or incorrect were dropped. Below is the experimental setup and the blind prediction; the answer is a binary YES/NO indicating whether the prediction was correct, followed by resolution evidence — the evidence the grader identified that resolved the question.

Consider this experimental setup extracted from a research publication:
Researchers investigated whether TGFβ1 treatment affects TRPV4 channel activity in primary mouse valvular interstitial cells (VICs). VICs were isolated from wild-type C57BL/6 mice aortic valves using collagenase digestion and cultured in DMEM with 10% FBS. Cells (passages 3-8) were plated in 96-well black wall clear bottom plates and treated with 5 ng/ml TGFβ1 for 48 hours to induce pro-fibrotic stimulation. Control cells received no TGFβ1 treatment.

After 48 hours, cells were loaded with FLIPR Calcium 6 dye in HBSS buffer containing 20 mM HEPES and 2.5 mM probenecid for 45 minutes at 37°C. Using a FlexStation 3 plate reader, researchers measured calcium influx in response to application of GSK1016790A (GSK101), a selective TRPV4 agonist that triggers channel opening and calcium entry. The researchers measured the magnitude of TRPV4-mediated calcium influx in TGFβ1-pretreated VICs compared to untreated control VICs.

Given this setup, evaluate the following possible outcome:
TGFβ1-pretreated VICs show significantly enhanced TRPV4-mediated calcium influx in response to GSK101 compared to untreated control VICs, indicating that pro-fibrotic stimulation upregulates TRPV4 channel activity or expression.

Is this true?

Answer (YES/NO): YES